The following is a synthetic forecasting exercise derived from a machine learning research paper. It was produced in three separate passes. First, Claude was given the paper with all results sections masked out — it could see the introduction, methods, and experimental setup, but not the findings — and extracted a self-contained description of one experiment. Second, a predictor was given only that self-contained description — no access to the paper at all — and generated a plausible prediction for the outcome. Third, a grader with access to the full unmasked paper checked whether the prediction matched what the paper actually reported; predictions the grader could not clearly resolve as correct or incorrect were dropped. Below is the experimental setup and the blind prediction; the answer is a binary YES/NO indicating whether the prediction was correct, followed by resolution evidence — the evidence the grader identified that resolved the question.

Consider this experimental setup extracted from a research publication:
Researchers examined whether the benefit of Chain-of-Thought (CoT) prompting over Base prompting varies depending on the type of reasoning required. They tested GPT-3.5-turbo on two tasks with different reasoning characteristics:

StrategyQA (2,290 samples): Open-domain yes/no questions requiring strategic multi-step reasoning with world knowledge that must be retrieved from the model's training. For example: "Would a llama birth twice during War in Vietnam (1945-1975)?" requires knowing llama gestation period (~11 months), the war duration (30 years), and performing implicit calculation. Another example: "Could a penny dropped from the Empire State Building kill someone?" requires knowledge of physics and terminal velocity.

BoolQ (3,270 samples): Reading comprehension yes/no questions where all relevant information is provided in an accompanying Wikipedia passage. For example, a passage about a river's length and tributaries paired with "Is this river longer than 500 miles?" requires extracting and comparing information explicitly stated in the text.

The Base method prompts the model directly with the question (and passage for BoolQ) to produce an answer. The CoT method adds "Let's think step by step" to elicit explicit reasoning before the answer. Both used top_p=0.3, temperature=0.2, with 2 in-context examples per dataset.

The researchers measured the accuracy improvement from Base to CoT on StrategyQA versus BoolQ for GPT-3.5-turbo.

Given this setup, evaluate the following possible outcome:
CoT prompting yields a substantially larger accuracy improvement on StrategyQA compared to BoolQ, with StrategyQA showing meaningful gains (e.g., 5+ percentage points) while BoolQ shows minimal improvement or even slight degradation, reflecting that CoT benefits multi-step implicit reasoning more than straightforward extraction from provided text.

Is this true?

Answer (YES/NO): YES